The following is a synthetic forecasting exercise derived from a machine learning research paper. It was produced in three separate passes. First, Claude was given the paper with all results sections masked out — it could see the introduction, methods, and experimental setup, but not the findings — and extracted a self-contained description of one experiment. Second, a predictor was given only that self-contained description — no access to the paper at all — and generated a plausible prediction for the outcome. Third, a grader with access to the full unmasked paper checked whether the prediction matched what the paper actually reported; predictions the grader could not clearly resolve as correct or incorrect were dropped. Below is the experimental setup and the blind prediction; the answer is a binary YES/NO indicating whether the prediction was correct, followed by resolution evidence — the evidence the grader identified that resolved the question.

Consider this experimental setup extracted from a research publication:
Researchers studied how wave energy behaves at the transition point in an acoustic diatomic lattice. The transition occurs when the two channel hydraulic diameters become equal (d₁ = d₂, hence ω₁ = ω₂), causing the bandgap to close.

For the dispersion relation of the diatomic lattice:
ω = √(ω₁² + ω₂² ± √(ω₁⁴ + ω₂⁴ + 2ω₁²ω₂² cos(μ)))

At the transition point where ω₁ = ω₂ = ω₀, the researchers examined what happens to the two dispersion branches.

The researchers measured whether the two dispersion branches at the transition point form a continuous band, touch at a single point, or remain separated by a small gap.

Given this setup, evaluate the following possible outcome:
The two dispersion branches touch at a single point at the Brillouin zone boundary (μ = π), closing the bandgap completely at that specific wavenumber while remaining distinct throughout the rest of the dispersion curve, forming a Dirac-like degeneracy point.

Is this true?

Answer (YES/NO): YES